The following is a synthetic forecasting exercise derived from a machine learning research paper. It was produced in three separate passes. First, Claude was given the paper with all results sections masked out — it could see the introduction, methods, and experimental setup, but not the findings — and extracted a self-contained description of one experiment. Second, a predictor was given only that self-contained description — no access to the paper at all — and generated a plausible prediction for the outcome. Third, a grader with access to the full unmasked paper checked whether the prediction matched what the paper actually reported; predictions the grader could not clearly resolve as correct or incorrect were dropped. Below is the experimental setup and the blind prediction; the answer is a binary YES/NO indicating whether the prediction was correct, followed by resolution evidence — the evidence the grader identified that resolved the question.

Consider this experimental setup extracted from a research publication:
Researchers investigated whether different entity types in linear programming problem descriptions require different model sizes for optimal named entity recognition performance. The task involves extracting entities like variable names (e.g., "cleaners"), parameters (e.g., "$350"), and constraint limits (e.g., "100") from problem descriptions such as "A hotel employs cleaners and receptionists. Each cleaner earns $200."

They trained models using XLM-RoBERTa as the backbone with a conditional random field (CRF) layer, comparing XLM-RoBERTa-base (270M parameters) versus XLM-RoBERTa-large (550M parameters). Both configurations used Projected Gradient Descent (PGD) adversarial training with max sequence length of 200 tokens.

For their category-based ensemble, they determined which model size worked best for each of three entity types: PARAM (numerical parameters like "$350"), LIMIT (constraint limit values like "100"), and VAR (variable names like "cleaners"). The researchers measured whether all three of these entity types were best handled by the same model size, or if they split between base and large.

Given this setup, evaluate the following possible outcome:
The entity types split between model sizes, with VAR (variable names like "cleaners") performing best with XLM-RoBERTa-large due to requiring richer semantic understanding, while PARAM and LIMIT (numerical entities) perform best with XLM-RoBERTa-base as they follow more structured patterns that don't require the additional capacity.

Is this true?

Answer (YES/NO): NO